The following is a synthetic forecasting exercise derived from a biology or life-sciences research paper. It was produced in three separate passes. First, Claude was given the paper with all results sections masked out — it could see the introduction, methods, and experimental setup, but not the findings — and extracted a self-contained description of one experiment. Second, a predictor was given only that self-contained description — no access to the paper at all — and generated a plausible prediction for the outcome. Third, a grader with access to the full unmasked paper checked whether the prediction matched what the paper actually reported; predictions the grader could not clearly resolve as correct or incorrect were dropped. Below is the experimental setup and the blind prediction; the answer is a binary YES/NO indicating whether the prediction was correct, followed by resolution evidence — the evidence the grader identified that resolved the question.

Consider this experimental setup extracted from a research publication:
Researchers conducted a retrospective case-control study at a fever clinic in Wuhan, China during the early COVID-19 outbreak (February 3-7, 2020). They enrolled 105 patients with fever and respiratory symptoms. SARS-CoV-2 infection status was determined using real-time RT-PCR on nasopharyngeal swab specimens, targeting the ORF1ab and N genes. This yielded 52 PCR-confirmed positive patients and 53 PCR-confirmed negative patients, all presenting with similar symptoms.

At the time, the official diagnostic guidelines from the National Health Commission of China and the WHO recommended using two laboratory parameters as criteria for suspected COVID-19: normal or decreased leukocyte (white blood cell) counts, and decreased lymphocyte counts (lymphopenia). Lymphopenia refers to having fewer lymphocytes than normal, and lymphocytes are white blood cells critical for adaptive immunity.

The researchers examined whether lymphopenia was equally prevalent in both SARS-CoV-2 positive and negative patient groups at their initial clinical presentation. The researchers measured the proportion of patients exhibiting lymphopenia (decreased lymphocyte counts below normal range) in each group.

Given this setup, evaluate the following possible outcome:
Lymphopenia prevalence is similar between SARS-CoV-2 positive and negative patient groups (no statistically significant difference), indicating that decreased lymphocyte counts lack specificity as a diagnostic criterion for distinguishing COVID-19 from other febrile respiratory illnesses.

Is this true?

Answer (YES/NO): YES